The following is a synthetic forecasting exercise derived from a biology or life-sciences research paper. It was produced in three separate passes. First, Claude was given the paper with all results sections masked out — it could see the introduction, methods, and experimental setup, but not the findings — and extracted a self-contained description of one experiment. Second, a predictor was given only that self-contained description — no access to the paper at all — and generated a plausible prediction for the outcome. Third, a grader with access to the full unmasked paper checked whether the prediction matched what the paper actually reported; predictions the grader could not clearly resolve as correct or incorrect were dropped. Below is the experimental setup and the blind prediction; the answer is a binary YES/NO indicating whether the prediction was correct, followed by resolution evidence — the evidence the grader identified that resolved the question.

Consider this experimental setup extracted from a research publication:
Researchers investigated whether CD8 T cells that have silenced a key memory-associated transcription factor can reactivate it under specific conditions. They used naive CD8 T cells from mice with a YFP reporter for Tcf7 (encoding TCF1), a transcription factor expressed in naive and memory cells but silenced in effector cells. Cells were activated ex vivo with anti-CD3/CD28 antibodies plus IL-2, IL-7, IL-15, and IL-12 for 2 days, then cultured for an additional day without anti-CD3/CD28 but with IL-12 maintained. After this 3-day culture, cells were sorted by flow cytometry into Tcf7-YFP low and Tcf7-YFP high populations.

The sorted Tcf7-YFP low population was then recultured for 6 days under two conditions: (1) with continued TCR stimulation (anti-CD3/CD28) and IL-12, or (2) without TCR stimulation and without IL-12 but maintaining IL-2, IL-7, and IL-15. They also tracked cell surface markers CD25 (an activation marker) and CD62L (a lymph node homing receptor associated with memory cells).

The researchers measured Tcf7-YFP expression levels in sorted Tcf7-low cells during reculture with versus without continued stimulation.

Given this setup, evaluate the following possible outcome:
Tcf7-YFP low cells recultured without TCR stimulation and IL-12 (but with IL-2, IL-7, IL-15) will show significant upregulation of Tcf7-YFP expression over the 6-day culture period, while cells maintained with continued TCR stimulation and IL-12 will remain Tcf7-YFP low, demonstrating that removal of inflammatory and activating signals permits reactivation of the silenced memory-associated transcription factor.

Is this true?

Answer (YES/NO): YES